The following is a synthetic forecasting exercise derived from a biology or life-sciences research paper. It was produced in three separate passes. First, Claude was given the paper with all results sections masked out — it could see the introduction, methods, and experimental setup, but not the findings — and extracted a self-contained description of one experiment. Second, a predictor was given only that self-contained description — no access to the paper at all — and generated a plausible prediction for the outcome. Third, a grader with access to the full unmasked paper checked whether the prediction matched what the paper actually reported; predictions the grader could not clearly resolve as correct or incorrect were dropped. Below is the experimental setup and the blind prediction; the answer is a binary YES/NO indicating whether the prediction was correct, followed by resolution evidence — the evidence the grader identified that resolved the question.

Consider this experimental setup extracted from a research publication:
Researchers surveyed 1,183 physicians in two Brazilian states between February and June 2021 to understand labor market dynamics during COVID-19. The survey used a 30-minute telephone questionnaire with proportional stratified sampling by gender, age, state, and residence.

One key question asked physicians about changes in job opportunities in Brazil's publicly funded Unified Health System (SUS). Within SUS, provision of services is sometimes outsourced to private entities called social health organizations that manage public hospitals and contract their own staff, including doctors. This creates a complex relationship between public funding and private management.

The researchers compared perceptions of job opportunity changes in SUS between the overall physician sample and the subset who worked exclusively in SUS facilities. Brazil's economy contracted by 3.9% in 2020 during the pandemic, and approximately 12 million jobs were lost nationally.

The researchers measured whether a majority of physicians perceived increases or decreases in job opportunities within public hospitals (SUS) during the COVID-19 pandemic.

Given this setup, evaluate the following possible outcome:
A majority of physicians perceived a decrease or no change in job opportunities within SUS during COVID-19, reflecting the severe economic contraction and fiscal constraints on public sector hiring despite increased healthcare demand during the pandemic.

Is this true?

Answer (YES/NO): NO